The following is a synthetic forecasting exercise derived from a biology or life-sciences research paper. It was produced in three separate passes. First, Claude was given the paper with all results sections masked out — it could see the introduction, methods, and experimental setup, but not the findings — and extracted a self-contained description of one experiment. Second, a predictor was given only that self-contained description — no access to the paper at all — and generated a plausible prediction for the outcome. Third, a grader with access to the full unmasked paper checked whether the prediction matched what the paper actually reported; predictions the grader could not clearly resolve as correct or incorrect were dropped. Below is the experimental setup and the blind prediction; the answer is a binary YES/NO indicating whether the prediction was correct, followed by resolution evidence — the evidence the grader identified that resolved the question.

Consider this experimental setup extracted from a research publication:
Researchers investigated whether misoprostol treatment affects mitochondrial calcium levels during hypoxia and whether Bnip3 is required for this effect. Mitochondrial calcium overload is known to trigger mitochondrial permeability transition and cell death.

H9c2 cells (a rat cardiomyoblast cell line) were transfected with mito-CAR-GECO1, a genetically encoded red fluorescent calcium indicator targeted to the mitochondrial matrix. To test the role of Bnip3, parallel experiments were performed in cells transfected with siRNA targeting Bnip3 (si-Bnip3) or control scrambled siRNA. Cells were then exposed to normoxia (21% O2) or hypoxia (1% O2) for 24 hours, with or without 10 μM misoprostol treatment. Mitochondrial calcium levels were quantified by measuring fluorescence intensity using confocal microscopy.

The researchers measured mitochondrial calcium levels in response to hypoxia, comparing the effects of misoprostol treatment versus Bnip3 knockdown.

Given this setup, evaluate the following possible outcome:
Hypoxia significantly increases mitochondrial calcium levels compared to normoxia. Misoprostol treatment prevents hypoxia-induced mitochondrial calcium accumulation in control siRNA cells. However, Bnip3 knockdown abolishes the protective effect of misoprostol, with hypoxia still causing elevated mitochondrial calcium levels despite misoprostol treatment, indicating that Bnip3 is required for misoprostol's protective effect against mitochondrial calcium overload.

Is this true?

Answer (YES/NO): NO